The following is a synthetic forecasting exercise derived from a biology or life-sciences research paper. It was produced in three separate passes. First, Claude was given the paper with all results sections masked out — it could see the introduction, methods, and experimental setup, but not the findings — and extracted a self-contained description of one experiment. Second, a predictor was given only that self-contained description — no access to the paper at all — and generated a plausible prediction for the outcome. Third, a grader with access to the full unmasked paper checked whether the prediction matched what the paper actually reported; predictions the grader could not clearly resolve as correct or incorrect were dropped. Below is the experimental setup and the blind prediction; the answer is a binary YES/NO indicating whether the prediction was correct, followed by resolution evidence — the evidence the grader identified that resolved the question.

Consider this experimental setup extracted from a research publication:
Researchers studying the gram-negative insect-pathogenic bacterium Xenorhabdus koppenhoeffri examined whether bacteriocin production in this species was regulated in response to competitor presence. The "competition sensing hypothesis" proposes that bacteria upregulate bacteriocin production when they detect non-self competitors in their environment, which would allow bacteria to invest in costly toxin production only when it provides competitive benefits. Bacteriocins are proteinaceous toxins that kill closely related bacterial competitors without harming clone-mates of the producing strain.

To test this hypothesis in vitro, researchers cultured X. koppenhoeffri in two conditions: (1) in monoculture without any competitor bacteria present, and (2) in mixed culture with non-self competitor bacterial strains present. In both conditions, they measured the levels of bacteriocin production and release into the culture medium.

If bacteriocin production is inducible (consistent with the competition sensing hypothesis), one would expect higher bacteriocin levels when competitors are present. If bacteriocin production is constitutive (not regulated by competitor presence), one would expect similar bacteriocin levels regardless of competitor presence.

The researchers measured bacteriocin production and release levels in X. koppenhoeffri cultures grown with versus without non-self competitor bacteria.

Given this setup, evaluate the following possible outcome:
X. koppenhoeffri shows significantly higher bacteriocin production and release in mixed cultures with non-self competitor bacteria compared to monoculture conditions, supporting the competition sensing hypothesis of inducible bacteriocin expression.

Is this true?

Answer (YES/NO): NO